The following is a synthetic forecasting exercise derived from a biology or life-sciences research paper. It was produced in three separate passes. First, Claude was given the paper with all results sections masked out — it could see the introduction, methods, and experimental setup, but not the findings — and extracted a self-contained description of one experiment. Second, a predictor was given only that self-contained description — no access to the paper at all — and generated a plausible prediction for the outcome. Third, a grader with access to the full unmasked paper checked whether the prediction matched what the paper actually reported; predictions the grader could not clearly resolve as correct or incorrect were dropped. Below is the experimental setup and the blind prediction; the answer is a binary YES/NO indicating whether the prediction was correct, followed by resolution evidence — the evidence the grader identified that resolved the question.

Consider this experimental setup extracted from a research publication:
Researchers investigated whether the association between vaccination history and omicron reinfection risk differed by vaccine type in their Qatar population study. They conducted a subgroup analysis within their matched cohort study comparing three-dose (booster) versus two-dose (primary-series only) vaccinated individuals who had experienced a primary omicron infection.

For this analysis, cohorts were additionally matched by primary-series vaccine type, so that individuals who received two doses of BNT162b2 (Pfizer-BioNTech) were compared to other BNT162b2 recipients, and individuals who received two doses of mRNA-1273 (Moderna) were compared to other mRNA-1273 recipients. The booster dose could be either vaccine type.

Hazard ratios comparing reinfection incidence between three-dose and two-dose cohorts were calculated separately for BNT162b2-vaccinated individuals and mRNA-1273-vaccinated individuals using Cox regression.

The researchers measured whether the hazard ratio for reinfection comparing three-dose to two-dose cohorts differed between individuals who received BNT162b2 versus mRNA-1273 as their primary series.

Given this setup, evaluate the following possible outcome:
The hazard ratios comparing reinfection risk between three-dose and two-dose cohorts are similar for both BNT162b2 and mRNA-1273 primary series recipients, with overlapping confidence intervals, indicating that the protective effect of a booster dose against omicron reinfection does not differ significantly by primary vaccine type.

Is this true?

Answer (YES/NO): NO